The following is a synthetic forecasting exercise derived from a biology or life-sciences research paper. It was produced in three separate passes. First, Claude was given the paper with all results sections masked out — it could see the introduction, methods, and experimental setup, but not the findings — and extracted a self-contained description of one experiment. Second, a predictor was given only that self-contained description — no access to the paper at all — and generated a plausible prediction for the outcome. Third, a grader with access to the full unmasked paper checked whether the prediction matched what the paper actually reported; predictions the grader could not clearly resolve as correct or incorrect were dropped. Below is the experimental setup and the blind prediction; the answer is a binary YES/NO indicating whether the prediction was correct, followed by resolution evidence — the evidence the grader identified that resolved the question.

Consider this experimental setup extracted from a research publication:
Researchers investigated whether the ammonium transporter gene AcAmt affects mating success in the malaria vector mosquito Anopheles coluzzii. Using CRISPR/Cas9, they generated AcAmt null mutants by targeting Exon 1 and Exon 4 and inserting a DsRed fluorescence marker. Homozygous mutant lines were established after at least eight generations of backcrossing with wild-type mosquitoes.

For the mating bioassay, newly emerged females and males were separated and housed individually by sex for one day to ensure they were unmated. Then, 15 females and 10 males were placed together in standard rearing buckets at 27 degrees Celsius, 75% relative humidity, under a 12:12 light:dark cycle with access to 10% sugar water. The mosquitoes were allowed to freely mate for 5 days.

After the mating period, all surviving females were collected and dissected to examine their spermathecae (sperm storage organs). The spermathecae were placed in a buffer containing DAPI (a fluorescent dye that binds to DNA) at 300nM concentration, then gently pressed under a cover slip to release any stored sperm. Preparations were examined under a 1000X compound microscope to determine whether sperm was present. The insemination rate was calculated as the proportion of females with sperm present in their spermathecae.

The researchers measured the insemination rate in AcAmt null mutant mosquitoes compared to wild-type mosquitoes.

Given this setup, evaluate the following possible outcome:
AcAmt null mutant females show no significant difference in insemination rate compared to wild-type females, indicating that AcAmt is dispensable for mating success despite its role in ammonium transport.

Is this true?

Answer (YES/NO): NO